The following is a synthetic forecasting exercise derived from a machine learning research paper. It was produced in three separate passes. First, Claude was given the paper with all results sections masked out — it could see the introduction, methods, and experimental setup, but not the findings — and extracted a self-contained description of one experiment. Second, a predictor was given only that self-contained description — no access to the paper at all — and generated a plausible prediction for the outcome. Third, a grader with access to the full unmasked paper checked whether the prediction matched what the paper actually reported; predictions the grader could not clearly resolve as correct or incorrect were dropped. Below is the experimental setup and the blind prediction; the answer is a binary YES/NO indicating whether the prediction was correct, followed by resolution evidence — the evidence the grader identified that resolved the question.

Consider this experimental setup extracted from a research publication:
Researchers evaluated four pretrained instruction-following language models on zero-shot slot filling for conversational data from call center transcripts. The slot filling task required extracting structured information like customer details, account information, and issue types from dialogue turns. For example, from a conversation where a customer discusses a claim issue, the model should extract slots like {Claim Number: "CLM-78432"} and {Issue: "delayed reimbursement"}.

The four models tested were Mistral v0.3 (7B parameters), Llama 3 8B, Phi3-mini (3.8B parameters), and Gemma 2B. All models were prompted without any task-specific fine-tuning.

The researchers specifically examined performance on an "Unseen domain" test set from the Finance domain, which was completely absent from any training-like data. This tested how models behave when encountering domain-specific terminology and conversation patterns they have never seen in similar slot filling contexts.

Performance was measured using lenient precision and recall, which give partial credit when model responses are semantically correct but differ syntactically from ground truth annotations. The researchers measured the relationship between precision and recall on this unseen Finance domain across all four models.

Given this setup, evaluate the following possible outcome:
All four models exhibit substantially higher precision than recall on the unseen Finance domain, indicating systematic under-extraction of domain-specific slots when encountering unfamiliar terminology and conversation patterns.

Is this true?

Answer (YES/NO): YES